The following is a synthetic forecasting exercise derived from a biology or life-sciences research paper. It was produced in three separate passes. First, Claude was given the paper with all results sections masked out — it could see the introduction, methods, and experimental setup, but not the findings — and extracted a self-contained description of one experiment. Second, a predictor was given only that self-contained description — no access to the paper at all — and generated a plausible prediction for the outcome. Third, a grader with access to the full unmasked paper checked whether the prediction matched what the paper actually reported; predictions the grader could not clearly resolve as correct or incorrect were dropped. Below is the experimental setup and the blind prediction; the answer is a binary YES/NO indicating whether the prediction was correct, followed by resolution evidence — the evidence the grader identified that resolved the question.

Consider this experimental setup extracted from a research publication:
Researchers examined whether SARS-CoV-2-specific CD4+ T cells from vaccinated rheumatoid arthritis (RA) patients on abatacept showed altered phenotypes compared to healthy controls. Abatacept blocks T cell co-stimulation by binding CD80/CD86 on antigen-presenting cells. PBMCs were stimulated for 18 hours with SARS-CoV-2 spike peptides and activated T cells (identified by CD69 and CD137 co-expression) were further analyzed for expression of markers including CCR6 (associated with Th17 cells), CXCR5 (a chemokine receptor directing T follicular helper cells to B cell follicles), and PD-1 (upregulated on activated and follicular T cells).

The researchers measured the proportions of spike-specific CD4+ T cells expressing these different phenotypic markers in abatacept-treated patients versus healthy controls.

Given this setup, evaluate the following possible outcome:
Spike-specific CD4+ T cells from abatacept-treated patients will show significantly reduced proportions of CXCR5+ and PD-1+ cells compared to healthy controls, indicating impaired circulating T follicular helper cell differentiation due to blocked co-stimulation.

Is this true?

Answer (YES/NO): NO